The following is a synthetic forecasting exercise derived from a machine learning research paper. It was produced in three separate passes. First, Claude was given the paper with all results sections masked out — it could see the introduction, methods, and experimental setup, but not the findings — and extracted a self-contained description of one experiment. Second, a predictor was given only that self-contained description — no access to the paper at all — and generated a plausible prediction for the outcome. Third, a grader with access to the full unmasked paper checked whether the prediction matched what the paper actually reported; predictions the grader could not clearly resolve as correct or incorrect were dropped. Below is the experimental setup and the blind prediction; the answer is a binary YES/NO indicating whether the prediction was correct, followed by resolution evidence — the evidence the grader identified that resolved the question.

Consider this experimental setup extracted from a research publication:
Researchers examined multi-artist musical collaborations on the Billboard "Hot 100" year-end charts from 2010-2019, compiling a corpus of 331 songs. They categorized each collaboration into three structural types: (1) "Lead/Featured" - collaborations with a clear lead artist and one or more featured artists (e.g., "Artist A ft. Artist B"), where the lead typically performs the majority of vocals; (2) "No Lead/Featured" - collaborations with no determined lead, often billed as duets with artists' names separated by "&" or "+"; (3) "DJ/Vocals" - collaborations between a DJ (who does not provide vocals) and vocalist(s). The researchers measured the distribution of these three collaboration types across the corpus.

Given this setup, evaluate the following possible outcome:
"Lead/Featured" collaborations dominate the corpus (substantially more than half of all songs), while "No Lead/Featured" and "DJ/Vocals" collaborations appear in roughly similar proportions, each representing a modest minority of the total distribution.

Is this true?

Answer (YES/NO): YES